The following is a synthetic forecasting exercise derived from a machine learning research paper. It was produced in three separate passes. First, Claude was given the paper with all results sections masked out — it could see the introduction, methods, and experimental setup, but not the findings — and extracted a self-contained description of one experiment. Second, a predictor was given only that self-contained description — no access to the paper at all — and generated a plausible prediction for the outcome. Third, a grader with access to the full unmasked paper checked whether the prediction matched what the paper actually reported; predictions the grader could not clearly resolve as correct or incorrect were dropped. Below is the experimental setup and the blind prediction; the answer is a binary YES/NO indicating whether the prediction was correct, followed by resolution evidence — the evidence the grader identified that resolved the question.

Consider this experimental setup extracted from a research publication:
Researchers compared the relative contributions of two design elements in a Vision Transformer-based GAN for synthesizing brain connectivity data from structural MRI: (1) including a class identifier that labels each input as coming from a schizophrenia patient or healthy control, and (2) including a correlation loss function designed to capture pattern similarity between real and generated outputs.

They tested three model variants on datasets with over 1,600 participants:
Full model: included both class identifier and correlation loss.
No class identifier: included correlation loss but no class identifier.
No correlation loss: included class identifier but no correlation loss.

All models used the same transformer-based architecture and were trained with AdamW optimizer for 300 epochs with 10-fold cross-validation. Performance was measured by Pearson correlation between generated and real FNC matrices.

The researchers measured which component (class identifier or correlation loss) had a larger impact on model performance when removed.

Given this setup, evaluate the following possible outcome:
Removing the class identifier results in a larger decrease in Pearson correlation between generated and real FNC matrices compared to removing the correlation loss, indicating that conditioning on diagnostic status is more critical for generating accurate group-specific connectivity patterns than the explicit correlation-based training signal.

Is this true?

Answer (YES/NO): YES